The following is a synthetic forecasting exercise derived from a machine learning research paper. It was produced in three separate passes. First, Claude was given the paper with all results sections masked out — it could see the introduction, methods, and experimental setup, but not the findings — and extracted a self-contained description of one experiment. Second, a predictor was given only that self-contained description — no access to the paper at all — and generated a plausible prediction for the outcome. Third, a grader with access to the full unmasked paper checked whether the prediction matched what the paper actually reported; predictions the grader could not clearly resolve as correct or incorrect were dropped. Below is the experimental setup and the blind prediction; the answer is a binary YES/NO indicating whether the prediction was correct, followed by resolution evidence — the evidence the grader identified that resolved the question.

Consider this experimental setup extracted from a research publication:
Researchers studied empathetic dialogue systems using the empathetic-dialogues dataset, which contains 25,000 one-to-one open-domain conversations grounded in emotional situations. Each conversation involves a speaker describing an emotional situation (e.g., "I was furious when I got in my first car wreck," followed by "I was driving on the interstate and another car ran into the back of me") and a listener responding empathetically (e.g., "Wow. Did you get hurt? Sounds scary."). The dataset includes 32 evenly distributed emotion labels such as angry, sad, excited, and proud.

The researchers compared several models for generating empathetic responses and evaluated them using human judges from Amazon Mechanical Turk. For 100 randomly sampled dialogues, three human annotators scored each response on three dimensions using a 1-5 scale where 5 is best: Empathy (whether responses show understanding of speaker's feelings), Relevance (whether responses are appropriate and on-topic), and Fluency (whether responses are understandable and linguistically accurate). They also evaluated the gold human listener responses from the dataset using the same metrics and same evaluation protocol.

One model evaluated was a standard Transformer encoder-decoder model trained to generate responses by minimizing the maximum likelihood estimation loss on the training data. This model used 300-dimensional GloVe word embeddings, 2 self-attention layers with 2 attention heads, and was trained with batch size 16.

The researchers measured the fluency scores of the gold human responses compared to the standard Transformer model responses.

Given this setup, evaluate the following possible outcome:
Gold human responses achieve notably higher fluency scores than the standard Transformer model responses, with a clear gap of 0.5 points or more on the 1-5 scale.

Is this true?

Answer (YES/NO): NO